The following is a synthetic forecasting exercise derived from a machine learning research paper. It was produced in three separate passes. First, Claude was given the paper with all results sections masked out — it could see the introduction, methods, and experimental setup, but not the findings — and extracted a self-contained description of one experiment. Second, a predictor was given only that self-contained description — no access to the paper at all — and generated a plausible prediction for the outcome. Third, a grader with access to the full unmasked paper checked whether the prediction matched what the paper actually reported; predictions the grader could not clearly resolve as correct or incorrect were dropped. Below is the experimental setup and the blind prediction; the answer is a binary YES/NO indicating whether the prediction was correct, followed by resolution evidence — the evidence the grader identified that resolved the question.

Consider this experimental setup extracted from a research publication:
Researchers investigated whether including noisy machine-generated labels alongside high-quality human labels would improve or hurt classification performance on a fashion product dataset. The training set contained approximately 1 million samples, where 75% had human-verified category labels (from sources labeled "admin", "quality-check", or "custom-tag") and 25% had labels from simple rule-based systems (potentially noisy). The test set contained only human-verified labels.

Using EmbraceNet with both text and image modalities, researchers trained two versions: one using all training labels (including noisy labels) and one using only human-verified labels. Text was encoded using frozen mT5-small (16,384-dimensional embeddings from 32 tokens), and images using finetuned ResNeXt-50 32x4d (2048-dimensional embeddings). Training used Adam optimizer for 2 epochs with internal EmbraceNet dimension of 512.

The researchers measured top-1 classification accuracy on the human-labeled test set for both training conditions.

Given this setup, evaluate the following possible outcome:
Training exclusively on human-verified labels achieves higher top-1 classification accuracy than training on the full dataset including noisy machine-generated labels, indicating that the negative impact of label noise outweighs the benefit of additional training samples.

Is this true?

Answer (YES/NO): NO